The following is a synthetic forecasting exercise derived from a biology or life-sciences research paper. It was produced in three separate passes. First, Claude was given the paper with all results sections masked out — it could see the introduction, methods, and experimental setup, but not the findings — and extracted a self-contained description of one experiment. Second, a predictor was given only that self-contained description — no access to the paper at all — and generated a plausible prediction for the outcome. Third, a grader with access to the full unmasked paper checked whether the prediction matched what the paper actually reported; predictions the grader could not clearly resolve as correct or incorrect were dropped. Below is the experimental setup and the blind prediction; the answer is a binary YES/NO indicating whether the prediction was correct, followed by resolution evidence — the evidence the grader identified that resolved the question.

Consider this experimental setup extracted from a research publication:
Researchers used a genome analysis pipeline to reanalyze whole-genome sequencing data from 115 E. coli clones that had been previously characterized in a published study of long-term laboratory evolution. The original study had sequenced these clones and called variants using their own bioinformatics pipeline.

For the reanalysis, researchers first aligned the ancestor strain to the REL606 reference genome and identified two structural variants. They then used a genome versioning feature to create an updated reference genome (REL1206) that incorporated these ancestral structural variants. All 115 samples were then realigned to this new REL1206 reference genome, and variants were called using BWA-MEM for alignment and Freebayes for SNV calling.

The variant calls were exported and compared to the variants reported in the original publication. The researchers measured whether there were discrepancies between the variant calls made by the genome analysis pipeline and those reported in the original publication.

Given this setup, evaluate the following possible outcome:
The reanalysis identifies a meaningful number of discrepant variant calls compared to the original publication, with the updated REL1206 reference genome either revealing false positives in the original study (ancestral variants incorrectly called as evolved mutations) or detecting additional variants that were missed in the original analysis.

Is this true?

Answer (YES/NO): YES